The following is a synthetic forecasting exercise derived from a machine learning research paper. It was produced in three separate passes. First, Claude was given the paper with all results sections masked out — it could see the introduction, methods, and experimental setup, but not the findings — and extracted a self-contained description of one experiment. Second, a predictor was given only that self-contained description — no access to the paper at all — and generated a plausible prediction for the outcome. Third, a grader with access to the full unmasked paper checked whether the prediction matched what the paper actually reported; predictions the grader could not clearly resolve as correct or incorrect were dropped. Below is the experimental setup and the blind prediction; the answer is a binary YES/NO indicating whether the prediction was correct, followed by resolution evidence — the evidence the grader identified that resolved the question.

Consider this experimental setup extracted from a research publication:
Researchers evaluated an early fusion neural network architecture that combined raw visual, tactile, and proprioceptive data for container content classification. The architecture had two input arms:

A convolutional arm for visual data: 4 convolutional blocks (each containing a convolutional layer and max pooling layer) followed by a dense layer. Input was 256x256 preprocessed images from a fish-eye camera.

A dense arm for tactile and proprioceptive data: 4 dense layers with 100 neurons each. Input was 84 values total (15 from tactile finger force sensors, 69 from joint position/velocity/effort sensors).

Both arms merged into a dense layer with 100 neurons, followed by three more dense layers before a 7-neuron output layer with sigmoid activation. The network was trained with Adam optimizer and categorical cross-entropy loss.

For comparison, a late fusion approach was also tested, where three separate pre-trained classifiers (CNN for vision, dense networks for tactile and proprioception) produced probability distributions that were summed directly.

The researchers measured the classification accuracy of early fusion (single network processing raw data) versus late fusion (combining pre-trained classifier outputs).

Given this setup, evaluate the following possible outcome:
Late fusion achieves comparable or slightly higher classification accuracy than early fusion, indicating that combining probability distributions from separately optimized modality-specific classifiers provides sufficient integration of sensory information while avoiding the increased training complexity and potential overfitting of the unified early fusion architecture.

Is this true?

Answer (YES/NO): YES